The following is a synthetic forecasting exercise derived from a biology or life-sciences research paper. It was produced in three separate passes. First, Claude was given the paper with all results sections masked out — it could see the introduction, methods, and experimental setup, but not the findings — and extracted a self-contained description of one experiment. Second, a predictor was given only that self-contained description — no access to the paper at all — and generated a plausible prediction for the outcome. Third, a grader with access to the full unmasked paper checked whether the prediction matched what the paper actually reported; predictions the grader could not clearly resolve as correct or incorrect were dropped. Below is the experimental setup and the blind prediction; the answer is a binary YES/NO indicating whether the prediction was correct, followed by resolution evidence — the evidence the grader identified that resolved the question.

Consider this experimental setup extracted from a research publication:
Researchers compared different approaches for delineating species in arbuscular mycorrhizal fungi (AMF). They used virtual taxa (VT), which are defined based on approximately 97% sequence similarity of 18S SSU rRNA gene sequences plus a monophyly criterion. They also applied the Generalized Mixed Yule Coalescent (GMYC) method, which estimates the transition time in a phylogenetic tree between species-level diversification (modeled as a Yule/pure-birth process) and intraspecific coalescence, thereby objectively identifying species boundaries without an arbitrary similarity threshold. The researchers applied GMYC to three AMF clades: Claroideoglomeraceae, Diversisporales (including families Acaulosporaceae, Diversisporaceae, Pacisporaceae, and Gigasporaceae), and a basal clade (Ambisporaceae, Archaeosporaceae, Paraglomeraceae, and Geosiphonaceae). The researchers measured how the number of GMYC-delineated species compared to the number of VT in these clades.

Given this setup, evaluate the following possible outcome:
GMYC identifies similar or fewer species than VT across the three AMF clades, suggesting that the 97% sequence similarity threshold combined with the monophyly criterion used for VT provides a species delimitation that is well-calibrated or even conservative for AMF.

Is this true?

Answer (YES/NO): NO